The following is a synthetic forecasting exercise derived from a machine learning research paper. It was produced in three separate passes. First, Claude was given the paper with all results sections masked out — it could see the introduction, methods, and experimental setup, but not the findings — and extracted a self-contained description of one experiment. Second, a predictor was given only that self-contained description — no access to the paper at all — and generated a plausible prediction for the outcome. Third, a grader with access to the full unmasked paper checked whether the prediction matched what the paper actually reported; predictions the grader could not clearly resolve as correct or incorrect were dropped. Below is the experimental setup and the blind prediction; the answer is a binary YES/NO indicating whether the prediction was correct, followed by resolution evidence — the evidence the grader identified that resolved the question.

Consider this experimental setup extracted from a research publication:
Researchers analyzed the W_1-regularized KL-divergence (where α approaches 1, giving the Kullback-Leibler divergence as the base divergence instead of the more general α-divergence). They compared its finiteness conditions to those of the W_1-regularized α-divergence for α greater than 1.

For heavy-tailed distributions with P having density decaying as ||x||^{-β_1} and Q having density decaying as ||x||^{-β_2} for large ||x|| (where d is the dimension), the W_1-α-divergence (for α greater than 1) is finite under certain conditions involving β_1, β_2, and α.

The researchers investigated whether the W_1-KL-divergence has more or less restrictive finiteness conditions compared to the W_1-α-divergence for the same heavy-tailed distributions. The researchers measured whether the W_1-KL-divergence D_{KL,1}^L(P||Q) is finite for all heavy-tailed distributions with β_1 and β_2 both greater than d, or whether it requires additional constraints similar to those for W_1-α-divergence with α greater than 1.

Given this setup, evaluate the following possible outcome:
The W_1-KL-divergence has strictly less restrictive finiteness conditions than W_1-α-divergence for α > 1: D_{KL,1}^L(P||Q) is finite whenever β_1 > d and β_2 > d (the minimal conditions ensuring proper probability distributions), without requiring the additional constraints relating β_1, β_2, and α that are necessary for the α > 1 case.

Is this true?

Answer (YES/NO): YES